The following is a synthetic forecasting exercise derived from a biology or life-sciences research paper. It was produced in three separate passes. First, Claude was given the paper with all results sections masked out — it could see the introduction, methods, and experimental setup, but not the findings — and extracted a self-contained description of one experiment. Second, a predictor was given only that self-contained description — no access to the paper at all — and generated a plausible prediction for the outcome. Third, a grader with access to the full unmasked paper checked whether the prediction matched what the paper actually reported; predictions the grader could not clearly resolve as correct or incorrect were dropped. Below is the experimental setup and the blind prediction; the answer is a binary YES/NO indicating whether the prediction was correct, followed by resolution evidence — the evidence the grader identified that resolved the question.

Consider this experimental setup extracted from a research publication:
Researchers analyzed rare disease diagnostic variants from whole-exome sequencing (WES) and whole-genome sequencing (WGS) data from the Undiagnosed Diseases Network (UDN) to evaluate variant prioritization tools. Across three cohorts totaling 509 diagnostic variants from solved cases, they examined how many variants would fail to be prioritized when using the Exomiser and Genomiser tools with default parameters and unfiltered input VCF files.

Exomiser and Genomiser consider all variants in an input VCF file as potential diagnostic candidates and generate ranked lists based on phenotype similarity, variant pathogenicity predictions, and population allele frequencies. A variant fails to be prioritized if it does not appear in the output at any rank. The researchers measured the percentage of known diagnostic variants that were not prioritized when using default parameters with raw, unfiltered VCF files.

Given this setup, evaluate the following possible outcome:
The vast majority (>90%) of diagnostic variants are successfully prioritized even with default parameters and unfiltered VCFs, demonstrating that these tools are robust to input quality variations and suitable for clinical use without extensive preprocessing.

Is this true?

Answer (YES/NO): NO